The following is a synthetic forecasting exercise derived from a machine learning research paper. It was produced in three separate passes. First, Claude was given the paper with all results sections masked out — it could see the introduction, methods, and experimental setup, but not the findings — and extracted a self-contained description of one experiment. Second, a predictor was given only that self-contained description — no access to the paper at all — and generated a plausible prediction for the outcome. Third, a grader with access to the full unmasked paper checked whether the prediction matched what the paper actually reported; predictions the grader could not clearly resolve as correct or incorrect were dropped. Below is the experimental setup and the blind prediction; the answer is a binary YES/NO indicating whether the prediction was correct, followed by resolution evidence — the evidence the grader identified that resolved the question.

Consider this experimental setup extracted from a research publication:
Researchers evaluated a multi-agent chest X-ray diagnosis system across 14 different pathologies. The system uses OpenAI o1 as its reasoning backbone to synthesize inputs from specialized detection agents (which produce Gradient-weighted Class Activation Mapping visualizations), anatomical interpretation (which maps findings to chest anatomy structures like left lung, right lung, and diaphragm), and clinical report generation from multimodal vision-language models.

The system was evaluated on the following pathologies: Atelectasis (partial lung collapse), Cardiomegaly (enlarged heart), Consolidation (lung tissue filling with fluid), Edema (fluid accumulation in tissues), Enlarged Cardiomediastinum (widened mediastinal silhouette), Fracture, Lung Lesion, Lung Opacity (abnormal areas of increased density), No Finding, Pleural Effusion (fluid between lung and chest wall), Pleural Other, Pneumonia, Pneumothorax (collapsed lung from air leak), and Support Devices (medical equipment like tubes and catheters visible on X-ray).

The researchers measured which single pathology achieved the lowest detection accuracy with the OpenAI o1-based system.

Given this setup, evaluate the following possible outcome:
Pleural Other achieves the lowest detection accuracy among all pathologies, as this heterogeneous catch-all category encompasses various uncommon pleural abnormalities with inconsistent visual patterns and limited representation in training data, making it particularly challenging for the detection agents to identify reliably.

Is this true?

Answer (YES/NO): NO